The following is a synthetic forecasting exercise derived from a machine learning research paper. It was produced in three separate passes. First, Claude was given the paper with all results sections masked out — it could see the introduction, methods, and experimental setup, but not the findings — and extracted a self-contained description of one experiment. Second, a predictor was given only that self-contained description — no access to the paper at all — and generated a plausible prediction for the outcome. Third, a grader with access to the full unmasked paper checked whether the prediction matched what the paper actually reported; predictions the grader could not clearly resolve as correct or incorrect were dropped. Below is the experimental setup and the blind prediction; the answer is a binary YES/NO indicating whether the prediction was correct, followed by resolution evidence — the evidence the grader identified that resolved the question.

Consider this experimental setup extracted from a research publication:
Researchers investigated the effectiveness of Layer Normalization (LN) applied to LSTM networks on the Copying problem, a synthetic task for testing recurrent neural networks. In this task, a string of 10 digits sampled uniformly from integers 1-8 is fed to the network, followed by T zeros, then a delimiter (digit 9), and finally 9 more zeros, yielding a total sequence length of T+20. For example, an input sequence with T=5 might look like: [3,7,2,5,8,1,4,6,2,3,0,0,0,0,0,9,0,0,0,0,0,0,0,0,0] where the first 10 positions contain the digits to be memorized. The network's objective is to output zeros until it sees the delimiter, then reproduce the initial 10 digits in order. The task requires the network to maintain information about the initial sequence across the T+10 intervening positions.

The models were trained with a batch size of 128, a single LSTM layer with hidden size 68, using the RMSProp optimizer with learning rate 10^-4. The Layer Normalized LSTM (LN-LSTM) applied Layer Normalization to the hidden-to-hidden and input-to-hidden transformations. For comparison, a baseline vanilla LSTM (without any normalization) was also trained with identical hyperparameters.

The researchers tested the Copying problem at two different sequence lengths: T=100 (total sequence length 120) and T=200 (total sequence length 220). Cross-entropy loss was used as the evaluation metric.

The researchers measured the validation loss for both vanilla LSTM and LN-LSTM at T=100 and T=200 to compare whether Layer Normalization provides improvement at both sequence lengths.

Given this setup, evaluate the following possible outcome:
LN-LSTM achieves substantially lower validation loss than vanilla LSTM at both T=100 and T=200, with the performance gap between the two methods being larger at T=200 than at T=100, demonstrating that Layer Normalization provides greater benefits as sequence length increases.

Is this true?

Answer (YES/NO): NO